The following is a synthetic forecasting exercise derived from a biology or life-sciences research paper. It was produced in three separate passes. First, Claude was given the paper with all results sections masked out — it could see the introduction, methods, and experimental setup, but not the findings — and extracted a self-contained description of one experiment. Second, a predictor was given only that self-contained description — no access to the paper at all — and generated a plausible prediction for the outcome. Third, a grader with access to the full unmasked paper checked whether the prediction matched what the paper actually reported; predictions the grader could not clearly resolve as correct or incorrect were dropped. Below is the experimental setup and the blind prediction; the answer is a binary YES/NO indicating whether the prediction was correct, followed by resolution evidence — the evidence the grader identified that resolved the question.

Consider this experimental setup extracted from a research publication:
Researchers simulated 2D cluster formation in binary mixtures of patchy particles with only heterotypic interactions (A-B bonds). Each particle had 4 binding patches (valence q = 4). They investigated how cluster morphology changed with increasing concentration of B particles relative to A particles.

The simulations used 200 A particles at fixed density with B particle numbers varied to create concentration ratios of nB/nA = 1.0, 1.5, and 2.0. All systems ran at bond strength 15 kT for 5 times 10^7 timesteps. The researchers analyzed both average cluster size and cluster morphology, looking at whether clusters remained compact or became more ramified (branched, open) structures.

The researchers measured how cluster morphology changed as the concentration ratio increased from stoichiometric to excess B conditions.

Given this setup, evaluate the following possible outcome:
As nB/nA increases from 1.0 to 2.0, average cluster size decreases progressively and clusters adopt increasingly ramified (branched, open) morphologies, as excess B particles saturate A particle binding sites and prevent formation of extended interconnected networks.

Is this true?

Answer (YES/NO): NO